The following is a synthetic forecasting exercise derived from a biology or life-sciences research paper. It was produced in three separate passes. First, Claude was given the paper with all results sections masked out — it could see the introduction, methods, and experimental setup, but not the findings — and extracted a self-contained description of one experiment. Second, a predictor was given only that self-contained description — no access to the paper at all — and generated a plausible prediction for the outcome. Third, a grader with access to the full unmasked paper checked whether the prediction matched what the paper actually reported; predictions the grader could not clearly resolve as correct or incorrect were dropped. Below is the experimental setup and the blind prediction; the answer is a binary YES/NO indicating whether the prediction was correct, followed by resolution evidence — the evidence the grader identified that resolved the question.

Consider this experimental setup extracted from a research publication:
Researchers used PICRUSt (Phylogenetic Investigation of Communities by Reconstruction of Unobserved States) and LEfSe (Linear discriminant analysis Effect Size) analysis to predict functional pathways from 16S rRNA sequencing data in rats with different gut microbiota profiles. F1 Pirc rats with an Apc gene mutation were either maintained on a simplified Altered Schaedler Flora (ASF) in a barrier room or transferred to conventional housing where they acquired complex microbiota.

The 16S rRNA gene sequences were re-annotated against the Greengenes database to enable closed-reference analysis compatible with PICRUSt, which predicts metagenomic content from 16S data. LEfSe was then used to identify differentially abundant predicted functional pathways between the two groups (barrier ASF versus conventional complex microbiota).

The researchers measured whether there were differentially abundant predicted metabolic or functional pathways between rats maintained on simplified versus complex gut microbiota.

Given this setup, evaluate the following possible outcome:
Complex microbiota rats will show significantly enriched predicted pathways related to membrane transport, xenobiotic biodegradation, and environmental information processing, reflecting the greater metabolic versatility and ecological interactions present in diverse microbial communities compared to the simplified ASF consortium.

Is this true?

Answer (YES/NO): NO